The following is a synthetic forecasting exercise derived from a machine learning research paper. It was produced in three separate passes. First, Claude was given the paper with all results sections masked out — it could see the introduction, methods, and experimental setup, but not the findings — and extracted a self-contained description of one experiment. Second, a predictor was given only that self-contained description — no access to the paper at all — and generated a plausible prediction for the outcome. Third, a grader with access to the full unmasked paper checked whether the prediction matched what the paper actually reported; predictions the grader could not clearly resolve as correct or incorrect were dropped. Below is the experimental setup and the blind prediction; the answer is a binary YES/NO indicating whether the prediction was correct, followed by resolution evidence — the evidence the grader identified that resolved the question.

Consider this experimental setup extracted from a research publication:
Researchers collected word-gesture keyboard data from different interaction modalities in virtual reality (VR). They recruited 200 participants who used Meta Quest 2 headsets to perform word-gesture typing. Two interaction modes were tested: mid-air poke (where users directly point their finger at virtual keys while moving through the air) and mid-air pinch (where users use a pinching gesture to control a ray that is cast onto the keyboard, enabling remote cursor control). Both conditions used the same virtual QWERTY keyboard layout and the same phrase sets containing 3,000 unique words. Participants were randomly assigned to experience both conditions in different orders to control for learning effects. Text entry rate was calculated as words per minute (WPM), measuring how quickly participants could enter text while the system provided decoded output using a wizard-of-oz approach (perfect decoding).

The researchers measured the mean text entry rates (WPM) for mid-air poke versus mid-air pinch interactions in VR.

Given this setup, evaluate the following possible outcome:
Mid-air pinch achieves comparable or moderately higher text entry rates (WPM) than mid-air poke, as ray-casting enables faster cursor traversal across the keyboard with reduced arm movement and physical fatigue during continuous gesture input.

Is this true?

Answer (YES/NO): YES